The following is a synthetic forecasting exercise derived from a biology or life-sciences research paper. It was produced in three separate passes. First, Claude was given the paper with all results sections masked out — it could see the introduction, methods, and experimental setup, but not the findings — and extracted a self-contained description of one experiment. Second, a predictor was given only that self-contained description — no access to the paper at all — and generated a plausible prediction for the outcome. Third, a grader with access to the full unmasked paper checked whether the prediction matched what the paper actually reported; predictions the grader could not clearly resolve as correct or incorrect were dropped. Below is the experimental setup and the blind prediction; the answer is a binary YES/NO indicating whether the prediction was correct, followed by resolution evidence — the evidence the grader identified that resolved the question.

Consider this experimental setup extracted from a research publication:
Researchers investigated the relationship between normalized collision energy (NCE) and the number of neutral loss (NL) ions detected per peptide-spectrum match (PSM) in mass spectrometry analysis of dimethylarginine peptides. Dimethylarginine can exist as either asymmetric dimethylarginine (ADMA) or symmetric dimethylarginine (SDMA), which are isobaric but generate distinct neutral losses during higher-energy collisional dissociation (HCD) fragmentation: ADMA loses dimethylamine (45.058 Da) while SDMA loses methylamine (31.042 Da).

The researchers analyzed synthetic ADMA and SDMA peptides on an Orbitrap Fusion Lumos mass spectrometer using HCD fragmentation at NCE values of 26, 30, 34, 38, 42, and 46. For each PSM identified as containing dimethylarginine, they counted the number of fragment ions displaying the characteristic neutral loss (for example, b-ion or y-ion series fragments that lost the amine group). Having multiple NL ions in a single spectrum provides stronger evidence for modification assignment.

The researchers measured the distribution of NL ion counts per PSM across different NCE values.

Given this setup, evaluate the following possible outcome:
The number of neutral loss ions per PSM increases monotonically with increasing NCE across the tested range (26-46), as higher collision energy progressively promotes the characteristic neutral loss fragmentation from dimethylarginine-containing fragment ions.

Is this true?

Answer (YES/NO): NO